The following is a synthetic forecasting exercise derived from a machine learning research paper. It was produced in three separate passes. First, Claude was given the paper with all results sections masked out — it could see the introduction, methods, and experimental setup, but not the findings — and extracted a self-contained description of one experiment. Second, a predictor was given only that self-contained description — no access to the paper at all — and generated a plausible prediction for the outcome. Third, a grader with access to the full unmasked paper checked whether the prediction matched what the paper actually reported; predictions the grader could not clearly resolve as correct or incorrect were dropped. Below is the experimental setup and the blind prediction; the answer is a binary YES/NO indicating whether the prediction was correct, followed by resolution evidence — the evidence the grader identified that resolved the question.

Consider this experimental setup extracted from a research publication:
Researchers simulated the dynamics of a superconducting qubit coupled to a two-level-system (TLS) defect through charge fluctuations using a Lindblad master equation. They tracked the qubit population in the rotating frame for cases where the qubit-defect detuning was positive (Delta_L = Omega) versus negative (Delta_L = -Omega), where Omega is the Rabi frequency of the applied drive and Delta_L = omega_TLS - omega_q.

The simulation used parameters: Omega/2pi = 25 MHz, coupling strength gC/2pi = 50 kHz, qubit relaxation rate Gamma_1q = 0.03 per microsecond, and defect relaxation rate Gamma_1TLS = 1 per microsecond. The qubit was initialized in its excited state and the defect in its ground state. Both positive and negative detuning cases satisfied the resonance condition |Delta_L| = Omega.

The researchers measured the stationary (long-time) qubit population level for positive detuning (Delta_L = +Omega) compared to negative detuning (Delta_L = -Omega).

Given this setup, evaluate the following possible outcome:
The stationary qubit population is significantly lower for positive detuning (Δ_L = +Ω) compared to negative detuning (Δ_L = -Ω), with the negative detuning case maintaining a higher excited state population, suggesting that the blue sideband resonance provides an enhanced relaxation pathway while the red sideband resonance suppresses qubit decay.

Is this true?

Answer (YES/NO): YES